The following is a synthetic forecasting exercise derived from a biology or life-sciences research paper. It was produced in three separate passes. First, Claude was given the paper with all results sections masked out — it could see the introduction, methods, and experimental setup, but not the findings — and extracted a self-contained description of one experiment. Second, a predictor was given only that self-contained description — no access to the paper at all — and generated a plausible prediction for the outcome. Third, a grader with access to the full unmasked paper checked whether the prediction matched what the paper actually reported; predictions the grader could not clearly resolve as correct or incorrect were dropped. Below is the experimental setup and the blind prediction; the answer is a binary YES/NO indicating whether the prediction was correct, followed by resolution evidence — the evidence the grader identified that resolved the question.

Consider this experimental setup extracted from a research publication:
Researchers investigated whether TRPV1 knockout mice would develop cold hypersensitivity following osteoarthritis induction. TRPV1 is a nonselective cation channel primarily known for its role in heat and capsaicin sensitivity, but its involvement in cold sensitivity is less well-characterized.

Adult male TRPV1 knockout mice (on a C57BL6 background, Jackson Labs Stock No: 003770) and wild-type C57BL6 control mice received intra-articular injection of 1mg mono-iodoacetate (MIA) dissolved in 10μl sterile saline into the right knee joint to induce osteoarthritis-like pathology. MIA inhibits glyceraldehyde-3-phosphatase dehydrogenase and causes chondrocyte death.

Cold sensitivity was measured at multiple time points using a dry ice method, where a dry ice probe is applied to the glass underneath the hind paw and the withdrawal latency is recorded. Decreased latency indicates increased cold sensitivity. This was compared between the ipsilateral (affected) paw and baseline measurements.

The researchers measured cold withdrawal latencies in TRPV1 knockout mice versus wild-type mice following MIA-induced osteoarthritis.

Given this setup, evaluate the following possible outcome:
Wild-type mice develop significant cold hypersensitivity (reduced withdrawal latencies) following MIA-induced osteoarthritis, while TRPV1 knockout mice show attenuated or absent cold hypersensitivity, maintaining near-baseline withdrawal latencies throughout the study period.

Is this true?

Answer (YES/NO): NO